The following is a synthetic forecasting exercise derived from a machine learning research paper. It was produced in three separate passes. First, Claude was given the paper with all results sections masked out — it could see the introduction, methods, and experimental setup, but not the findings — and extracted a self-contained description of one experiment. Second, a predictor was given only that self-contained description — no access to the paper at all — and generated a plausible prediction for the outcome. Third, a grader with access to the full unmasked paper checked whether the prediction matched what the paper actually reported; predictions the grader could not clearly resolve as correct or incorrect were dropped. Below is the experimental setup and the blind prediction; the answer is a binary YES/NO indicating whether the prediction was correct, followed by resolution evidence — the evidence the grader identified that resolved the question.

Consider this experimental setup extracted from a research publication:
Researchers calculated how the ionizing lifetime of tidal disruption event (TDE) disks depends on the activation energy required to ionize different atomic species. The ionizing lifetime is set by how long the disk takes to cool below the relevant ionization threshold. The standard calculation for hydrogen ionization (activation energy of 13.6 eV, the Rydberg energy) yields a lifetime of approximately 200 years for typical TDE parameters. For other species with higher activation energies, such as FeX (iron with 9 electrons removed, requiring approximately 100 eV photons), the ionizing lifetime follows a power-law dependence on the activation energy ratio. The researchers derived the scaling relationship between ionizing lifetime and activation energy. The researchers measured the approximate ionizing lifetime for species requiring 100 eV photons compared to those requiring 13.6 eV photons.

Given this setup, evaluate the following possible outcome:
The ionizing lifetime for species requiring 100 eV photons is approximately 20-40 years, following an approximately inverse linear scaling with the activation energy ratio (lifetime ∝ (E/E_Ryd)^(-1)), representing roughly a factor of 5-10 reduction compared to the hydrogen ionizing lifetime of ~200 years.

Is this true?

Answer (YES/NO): NO